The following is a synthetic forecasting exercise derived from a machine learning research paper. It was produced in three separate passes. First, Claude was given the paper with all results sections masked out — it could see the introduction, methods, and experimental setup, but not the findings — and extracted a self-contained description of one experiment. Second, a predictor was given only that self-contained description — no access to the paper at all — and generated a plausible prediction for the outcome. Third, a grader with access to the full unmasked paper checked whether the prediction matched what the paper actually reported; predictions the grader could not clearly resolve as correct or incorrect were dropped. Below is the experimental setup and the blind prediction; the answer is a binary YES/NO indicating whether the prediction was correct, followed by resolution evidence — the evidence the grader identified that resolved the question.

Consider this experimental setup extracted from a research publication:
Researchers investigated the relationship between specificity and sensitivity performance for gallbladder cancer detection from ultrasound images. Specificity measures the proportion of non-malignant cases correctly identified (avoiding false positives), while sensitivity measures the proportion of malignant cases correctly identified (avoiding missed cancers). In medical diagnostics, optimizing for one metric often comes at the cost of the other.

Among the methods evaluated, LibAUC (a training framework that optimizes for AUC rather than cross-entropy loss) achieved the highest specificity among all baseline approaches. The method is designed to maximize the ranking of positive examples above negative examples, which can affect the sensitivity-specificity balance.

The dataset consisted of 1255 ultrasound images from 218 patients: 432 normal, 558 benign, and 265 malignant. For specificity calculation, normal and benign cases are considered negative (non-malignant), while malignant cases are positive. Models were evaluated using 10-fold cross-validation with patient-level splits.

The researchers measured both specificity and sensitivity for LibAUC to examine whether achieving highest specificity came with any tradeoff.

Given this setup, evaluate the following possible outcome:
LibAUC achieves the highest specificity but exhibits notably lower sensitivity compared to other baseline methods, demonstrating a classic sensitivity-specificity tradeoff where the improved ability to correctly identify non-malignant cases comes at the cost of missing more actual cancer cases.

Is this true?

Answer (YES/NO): YES